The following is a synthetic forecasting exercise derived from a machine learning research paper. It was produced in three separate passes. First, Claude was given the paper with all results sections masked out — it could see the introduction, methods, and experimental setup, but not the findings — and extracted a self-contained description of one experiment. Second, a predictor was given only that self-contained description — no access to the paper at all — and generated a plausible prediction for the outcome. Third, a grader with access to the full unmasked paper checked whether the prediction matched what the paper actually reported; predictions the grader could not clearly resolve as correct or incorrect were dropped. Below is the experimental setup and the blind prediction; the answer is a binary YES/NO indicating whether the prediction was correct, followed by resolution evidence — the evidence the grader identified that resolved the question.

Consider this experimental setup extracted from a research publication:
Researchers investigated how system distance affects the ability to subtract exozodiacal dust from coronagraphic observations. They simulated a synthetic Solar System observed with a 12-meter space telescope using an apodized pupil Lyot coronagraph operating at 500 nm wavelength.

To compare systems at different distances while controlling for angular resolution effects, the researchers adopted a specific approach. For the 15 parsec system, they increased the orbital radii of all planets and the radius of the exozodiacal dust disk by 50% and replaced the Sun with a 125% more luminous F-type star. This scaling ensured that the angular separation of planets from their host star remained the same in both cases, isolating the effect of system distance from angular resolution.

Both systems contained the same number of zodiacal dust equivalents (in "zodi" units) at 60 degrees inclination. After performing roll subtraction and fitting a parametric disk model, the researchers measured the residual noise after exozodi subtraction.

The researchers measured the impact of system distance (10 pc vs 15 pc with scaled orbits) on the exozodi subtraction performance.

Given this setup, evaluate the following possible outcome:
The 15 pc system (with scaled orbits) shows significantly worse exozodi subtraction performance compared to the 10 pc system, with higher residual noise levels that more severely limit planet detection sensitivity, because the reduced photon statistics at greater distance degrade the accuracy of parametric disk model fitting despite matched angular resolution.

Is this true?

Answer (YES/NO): NO